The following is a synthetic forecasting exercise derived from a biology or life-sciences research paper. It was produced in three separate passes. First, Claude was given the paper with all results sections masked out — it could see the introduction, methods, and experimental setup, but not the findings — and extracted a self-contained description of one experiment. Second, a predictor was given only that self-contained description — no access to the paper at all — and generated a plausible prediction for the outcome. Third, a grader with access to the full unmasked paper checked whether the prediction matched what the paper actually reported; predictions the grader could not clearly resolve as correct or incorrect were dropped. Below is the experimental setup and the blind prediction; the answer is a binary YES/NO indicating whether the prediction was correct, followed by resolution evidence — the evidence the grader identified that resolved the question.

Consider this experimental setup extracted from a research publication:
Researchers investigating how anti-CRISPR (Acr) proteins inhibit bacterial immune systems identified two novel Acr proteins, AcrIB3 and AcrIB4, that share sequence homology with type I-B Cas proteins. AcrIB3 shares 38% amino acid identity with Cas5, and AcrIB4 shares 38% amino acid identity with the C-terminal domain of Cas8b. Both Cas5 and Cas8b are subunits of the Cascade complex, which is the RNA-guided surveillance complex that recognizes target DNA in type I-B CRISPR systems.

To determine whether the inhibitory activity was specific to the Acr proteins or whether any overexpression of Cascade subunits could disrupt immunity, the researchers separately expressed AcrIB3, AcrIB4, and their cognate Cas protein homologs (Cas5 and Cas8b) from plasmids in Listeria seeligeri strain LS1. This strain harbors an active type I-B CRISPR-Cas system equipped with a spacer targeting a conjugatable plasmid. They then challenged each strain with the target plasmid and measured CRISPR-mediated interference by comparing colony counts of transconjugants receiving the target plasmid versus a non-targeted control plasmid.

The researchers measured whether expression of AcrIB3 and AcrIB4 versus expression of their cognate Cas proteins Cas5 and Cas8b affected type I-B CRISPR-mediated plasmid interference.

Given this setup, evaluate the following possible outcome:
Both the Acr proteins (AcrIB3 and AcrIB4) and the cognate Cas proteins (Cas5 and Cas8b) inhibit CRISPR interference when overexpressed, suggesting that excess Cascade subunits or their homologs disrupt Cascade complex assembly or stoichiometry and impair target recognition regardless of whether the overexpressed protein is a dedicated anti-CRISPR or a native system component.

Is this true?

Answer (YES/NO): NO